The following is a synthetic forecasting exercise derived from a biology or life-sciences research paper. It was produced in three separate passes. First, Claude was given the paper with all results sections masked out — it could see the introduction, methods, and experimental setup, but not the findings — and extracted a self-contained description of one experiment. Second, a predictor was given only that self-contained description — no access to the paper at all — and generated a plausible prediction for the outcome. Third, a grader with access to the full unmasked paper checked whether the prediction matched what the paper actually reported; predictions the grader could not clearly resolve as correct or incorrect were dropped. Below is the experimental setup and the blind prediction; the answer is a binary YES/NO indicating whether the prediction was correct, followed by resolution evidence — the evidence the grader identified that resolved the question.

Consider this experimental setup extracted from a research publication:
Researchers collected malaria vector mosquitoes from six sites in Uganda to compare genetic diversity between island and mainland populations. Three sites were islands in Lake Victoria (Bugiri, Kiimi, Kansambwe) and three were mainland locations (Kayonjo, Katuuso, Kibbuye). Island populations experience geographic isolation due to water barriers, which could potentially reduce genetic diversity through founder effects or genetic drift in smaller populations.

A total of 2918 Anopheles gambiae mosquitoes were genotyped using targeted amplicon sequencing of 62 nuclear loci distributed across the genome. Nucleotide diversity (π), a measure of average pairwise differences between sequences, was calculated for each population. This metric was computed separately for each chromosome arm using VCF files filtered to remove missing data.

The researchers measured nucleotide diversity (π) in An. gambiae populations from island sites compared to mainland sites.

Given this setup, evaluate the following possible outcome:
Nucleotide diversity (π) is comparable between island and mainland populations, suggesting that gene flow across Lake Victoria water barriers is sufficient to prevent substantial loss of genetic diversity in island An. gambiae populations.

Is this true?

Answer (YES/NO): NO